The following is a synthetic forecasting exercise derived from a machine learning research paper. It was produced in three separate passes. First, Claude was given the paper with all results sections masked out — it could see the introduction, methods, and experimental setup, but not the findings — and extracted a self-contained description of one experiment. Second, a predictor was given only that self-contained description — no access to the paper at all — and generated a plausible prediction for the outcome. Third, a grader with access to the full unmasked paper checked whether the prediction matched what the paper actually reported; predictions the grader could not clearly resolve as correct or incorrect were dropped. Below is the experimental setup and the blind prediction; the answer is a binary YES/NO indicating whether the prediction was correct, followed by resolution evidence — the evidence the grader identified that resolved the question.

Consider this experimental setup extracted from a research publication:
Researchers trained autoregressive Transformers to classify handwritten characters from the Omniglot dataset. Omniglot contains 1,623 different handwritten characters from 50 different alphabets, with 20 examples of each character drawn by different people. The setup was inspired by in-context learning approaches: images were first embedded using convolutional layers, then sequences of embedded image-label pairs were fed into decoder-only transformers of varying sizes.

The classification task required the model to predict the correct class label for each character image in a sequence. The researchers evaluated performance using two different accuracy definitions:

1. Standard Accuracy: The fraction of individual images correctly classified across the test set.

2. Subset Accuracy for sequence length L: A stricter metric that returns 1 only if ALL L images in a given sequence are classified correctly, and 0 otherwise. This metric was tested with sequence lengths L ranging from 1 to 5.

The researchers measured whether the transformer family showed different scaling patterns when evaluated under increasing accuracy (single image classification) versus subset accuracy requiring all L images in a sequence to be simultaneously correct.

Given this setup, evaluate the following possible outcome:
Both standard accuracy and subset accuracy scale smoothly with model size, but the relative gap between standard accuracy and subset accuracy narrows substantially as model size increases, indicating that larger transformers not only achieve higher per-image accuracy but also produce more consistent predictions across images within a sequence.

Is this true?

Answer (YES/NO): NO